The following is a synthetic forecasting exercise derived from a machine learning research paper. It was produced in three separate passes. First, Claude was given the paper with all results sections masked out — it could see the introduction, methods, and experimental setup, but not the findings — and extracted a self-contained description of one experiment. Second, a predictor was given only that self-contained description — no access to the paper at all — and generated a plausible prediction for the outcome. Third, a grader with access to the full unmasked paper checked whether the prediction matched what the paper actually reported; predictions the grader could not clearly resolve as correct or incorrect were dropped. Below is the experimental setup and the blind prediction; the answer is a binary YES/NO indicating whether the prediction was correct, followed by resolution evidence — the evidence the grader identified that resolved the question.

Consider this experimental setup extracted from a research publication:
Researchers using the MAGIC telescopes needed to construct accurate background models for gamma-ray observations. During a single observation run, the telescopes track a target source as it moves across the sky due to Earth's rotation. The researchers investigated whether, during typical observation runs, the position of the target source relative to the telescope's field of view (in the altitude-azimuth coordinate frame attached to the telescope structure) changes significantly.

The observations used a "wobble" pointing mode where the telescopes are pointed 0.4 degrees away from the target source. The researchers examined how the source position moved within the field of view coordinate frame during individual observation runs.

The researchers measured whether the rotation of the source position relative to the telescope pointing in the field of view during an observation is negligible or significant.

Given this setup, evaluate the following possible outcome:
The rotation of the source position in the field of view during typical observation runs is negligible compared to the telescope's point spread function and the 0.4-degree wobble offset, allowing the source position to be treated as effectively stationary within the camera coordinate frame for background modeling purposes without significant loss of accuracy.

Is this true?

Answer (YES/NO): NO